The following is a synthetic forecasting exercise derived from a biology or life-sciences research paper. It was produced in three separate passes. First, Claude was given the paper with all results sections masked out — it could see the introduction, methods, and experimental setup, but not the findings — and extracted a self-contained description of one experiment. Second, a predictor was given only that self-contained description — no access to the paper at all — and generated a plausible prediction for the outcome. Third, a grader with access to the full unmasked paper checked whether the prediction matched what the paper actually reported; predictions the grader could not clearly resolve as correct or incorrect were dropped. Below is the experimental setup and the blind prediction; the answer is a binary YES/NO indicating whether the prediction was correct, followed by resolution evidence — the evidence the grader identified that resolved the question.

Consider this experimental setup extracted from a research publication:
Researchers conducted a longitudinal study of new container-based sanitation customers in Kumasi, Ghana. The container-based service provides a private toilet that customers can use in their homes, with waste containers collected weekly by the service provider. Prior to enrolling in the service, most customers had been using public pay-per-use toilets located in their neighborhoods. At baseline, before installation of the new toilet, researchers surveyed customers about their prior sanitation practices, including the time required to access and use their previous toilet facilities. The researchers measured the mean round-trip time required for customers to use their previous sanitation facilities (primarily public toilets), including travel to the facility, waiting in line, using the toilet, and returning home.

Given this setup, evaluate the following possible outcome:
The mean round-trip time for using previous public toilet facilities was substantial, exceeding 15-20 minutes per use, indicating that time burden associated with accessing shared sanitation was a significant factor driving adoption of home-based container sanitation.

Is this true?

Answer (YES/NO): NO